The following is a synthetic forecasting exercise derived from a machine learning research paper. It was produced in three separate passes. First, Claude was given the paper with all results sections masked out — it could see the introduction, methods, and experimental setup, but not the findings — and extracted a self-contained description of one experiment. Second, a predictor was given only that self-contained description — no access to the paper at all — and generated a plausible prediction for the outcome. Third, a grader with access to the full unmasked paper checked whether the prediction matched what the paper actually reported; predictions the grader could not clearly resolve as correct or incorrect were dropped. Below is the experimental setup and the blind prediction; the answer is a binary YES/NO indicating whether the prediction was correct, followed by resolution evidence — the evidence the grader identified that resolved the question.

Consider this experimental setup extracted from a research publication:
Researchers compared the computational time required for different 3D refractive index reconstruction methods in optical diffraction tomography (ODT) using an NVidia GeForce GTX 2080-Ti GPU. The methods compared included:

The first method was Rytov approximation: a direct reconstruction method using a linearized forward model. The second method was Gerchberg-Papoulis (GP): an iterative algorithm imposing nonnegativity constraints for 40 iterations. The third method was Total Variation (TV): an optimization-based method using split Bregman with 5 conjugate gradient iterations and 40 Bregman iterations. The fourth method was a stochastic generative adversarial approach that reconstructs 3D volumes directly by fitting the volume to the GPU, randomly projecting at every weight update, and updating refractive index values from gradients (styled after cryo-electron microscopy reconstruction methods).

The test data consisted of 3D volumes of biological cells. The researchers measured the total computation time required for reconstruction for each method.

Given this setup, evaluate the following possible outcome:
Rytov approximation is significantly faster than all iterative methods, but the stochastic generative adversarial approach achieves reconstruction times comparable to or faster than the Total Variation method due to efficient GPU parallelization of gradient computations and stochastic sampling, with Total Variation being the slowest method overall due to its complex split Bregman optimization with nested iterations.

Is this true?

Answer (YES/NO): NO